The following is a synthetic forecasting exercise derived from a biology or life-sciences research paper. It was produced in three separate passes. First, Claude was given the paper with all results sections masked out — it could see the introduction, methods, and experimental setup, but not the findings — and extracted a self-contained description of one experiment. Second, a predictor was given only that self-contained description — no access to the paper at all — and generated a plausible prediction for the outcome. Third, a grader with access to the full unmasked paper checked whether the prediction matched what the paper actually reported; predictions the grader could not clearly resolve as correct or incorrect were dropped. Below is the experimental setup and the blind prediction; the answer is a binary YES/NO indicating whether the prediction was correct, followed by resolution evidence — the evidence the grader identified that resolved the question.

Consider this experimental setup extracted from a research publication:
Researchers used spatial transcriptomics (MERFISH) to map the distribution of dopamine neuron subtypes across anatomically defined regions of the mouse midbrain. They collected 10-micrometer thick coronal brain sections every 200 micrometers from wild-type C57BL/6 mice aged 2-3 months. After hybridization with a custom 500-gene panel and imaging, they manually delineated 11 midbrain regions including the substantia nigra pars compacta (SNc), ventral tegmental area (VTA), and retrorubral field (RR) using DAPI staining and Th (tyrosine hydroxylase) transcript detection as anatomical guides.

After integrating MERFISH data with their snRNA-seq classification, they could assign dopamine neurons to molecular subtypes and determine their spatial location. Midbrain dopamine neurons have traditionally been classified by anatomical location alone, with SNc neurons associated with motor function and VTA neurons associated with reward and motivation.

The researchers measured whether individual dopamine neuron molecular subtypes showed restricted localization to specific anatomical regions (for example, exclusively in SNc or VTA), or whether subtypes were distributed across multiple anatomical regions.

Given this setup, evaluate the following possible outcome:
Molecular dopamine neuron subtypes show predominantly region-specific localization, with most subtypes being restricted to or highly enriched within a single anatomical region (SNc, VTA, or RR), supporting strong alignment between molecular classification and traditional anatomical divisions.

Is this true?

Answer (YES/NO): NO